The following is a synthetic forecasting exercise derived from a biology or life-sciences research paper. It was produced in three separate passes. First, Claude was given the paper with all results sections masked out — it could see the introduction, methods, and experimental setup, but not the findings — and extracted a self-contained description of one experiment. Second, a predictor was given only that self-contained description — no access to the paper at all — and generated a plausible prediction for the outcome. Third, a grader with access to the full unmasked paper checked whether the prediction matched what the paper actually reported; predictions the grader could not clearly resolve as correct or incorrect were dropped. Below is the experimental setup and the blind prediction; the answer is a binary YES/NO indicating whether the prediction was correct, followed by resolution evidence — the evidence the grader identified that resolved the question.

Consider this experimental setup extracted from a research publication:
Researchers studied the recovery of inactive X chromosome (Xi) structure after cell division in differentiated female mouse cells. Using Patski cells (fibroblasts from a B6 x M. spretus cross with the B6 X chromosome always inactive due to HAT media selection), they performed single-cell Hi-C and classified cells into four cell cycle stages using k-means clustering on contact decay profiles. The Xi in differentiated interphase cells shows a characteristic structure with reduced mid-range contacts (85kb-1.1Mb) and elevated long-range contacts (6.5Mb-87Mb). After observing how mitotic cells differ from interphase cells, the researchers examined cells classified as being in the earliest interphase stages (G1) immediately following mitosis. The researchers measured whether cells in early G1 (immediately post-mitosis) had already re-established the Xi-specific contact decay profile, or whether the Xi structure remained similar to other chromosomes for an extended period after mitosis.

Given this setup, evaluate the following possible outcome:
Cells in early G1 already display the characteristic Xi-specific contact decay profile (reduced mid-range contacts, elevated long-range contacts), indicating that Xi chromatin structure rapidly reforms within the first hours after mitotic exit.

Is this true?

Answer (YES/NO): YES